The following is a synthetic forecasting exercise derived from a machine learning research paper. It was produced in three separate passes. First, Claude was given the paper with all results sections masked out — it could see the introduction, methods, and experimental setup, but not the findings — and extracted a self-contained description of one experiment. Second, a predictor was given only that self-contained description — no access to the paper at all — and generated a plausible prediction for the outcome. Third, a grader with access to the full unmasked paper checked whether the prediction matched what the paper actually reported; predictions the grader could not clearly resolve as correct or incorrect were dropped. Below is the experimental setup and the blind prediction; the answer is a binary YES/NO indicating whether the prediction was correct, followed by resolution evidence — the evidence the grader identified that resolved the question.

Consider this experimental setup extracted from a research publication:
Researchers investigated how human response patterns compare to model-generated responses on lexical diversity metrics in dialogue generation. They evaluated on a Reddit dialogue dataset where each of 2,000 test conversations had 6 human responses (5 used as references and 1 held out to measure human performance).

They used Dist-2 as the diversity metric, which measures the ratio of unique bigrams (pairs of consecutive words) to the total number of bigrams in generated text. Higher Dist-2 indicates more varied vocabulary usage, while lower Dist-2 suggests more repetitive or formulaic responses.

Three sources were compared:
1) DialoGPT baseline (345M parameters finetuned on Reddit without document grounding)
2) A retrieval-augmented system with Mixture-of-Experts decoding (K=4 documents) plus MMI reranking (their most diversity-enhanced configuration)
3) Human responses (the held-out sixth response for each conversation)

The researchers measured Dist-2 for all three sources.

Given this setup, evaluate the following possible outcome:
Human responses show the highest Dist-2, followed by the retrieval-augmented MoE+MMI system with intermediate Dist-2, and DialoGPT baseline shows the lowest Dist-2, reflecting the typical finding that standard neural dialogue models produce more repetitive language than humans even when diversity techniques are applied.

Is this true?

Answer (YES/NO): YES